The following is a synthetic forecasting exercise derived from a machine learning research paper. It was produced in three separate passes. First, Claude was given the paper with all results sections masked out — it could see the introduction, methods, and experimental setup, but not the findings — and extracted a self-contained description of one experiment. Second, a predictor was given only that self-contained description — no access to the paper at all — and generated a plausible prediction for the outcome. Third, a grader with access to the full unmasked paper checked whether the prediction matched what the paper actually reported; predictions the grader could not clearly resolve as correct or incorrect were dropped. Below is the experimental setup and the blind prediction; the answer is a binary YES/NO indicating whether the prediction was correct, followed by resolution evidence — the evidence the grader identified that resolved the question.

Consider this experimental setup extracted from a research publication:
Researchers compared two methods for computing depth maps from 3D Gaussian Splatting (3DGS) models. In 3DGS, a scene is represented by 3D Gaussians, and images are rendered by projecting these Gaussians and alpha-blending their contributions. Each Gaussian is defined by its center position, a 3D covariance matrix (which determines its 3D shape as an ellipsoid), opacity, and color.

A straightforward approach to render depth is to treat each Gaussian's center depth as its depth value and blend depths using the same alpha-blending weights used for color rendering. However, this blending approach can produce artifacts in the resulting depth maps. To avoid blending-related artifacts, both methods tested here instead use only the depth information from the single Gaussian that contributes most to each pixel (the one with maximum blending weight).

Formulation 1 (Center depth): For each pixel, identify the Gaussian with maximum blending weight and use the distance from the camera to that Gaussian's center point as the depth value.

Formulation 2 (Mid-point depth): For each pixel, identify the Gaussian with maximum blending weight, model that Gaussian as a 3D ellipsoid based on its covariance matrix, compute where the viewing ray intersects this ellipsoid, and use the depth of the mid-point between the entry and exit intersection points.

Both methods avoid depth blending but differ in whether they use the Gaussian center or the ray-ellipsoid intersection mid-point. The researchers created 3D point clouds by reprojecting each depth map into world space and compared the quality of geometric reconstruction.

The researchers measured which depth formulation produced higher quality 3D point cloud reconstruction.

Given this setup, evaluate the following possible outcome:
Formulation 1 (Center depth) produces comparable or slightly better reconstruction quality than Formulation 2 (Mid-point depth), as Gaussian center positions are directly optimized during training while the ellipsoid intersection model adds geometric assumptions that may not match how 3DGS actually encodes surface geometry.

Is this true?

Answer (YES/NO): NO